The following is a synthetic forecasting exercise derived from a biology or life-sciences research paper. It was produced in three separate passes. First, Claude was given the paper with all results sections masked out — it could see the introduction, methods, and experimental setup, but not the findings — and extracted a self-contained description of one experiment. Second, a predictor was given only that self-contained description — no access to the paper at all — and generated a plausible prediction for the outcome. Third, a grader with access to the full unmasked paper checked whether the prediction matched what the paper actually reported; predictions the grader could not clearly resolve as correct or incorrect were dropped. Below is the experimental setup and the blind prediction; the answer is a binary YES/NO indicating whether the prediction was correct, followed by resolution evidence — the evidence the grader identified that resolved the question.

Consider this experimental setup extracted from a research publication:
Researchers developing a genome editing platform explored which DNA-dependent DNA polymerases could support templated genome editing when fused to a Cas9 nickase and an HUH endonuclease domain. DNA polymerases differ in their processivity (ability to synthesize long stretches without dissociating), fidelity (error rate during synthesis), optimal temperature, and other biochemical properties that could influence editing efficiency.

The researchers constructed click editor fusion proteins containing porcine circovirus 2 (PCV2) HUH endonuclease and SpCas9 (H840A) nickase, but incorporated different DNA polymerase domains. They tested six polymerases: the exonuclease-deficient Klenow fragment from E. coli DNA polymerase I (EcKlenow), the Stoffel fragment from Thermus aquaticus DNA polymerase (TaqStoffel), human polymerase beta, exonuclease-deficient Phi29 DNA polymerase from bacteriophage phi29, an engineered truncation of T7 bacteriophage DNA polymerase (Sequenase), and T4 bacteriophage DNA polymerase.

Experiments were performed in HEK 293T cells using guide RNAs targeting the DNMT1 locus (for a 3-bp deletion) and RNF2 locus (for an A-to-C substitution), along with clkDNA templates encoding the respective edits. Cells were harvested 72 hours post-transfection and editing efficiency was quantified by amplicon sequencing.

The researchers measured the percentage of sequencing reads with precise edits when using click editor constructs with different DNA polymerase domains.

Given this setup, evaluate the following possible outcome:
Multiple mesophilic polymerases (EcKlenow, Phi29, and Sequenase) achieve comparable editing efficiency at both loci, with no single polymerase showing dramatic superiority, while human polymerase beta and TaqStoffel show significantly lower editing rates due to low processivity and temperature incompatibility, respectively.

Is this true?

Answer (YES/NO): NO